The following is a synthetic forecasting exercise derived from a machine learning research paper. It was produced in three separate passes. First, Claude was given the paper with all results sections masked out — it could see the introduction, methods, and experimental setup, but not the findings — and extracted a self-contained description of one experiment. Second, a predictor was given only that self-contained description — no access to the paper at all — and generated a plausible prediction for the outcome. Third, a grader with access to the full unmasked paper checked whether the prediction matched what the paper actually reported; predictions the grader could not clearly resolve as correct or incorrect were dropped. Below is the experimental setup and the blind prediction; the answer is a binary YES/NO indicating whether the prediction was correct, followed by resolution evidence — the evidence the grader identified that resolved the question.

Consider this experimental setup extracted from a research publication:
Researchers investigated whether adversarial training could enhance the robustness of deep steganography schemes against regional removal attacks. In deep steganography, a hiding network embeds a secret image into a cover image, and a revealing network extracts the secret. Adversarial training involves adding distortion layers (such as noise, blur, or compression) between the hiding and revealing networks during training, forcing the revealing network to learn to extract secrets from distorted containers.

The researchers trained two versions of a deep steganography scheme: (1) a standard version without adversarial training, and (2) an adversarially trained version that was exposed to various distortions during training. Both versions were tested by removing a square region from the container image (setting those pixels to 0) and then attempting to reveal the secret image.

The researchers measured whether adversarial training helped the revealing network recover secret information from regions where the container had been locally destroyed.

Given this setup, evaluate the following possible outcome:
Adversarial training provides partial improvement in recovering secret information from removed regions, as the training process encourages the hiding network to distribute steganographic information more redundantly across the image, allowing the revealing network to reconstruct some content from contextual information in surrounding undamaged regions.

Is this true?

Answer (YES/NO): NO